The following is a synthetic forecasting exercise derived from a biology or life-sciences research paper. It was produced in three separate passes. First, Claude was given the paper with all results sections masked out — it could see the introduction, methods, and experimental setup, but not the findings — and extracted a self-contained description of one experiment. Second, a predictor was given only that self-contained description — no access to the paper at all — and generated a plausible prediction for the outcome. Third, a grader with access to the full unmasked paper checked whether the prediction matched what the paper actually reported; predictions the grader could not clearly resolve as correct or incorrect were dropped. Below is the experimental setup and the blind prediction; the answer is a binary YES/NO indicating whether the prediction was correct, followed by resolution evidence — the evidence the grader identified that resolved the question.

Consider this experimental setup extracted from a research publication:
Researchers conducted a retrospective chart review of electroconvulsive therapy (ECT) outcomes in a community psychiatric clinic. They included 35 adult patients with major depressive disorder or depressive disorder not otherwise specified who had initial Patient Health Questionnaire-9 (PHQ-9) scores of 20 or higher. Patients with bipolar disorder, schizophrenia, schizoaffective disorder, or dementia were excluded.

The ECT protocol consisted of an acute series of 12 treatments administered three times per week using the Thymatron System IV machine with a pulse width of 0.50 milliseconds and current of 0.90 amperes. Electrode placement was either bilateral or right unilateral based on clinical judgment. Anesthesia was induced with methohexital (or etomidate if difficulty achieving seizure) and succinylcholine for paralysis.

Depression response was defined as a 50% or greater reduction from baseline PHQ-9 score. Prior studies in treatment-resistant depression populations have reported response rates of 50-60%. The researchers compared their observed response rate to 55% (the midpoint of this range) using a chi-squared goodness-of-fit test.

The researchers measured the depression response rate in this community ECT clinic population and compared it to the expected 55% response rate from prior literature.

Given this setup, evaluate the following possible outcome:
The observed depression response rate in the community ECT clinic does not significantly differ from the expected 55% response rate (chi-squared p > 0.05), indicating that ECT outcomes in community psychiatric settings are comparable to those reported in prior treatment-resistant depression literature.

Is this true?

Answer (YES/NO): YES